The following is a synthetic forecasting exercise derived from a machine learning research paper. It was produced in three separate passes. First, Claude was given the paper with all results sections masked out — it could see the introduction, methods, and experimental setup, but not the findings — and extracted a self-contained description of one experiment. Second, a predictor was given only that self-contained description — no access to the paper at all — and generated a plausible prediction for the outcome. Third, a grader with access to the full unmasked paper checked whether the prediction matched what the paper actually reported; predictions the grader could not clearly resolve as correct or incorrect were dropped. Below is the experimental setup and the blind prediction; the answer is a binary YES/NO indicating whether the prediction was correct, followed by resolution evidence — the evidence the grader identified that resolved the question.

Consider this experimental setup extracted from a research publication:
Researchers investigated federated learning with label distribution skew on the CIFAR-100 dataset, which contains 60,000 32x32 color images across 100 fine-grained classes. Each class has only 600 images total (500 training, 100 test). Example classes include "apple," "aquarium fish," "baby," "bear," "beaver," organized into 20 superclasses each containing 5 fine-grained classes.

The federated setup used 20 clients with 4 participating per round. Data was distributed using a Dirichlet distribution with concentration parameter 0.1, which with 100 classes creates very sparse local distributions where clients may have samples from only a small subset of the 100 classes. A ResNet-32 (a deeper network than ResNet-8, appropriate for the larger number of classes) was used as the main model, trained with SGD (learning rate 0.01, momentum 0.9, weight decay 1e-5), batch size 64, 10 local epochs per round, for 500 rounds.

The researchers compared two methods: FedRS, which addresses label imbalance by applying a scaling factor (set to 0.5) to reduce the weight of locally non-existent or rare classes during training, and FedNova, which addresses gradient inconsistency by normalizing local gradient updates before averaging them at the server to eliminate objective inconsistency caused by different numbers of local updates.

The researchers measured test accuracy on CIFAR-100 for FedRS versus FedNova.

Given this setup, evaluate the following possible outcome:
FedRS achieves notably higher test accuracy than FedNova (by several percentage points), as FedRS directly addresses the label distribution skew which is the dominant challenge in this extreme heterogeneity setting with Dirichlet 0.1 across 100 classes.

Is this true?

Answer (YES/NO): YES